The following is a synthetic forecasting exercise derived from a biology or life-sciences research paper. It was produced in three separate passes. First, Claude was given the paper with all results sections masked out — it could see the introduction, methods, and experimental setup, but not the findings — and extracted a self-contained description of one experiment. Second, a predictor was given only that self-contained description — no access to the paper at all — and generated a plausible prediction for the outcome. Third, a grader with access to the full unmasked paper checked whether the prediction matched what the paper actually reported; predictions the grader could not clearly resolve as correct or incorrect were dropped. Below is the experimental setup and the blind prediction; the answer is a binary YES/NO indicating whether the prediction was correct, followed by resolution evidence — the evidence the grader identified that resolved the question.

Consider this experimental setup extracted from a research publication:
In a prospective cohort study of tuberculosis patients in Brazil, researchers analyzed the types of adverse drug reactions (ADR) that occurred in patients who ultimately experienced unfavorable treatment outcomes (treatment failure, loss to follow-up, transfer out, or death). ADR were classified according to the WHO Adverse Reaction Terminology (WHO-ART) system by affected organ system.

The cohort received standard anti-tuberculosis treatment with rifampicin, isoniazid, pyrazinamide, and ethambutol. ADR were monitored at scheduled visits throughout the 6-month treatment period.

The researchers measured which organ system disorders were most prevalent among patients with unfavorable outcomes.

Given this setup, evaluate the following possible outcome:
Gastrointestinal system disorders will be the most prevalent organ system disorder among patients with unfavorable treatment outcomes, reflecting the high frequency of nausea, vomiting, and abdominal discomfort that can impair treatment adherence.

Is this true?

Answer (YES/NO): YES